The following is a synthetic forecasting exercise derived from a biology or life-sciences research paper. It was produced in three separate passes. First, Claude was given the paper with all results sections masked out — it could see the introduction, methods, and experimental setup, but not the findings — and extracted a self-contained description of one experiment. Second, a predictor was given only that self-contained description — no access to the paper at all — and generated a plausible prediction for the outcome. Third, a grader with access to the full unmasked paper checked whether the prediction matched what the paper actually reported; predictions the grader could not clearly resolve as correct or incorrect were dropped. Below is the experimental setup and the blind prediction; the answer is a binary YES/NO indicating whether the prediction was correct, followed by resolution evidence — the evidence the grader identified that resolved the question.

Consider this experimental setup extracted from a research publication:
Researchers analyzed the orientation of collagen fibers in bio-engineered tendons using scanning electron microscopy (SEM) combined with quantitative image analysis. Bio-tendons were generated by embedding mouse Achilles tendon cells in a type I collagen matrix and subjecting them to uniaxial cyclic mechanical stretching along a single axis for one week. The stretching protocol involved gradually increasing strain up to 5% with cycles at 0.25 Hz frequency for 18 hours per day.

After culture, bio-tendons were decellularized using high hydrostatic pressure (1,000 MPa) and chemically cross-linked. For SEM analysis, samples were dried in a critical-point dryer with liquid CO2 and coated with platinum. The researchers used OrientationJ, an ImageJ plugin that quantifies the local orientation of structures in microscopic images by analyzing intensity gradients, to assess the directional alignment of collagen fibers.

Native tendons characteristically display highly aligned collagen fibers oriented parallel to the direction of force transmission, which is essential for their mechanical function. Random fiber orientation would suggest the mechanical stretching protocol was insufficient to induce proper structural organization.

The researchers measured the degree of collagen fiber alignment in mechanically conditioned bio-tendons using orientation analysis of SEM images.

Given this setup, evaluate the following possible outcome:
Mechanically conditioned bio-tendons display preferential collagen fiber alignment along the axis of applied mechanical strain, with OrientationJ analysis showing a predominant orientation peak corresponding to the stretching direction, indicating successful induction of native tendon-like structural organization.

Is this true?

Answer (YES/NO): YES